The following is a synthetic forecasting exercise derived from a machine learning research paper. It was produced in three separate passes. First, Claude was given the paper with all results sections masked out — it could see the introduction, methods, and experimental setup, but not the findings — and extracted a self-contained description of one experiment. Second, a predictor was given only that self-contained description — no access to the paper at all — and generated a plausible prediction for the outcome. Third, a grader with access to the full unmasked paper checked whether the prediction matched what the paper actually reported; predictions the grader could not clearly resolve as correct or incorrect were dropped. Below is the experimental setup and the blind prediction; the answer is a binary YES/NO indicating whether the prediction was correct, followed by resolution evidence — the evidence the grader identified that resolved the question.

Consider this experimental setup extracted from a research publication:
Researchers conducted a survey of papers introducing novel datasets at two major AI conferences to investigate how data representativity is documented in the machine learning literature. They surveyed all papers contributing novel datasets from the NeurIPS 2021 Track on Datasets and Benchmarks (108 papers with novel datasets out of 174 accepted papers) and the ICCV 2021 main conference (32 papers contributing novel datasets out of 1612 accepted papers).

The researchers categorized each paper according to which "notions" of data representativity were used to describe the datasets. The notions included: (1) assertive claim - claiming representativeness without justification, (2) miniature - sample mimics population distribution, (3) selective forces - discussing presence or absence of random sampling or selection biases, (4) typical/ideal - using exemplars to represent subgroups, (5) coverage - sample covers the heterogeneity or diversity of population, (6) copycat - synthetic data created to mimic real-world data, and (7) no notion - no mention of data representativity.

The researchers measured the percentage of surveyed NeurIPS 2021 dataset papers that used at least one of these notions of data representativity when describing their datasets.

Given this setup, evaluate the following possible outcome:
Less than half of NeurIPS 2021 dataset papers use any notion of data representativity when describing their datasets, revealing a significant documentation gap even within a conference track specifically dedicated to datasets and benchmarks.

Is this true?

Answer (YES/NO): NO